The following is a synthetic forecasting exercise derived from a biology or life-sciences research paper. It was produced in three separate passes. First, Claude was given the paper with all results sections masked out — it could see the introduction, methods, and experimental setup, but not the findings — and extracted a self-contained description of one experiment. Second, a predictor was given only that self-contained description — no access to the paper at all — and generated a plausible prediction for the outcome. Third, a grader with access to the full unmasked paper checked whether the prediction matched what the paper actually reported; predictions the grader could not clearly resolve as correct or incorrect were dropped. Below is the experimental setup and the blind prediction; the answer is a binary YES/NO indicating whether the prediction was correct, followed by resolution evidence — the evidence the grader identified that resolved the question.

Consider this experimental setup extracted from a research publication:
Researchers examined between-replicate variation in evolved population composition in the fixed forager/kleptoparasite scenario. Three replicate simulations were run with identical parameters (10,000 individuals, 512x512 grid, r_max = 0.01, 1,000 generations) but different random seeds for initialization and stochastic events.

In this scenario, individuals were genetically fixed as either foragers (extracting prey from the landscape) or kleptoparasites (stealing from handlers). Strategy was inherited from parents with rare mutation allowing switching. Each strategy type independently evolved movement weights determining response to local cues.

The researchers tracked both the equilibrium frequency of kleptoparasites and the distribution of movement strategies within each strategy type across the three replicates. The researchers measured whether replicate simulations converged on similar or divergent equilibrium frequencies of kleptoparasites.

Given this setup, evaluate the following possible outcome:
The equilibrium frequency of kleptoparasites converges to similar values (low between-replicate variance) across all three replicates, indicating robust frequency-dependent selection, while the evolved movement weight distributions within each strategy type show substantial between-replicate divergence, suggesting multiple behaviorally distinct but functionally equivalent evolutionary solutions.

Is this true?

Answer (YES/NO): YES